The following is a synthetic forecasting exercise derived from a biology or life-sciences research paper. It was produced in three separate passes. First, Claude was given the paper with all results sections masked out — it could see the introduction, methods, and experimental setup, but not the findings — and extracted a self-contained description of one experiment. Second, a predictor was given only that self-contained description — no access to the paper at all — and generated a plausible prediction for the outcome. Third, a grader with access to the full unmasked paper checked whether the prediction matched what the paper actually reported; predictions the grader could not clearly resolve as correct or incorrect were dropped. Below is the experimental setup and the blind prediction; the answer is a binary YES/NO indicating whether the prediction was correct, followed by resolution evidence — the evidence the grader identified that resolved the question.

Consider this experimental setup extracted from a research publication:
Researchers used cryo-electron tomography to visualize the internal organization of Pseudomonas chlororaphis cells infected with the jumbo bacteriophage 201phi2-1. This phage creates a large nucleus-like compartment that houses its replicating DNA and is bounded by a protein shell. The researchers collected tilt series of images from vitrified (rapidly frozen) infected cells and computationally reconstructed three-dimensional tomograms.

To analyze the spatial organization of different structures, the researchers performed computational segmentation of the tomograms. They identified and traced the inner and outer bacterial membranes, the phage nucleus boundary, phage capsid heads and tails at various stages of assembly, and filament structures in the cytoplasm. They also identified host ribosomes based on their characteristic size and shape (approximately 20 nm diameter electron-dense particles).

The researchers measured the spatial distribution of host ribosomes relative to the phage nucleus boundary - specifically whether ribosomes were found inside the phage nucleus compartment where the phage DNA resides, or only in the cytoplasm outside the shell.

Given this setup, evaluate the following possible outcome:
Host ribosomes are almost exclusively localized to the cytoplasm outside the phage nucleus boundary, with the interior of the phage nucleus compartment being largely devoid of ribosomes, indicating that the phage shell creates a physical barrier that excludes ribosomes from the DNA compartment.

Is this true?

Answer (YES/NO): YES